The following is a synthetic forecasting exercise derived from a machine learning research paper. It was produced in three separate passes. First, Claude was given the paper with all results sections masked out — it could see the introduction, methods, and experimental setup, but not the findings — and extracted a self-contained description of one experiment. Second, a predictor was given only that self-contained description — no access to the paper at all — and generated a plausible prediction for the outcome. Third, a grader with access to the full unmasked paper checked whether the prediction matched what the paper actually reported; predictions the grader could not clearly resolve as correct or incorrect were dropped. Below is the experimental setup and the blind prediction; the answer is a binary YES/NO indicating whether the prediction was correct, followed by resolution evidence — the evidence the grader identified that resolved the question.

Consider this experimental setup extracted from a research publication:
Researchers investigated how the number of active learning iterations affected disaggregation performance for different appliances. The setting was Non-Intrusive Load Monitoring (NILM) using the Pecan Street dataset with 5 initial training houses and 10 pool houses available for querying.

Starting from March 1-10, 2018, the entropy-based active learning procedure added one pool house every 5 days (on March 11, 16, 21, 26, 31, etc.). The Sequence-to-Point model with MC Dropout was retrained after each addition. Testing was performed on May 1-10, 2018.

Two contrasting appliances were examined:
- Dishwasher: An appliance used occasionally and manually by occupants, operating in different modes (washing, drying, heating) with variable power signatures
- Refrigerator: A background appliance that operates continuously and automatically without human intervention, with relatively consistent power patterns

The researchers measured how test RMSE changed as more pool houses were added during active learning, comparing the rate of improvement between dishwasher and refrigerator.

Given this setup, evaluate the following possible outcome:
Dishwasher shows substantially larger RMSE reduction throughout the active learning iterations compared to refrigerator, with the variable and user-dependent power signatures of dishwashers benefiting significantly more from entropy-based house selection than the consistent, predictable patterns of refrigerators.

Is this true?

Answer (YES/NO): NO